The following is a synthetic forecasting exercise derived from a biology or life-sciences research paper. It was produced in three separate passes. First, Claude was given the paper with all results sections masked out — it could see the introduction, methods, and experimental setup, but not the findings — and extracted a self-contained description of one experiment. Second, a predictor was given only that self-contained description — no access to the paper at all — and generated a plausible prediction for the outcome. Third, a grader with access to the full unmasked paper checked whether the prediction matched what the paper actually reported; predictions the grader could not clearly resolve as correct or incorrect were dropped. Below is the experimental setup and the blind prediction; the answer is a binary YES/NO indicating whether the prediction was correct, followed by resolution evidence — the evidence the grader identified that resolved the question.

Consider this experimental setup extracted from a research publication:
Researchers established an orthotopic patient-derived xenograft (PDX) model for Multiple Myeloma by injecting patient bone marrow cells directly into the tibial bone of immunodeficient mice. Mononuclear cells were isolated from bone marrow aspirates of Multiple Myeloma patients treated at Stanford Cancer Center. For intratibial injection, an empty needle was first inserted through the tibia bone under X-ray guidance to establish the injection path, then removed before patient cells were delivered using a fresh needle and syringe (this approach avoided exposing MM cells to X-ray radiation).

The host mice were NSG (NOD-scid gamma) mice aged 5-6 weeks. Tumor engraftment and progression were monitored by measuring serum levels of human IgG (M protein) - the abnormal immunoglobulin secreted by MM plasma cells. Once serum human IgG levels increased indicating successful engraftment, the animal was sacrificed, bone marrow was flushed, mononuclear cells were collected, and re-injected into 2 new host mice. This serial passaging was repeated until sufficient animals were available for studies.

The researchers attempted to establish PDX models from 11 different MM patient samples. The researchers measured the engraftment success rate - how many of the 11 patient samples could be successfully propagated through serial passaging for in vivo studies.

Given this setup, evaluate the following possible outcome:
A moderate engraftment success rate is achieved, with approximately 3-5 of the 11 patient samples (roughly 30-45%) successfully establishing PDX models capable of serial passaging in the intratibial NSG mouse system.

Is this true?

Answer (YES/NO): NO